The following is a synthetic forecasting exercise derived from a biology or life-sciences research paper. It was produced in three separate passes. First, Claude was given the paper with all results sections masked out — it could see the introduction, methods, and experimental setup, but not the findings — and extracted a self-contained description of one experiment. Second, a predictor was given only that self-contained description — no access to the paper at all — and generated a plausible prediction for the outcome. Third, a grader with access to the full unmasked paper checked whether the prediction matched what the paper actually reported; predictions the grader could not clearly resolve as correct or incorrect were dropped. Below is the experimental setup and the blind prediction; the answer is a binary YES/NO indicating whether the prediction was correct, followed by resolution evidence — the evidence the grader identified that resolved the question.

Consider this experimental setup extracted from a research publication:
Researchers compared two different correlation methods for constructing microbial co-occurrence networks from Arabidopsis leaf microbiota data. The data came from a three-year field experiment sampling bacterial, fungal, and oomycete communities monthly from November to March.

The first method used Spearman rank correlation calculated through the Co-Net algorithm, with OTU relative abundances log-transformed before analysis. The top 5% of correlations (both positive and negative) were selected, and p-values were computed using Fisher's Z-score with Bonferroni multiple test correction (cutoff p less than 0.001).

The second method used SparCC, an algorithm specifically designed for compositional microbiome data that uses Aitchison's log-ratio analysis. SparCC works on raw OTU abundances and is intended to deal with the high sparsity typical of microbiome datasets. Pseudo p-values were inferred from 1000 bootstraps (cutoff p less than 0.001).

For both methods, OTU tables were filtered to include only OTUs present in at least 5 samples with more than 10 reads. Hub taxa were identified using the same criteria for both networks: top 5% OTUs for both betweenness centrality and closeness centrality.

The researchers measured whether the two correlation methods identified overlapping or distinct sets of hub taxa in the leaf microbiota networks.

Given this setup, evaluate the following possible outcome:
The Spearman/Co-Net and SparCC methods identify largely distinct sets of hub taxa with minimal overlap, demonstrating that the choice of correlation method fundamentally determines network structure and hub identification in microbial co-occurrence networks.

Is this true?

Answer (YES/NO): NO